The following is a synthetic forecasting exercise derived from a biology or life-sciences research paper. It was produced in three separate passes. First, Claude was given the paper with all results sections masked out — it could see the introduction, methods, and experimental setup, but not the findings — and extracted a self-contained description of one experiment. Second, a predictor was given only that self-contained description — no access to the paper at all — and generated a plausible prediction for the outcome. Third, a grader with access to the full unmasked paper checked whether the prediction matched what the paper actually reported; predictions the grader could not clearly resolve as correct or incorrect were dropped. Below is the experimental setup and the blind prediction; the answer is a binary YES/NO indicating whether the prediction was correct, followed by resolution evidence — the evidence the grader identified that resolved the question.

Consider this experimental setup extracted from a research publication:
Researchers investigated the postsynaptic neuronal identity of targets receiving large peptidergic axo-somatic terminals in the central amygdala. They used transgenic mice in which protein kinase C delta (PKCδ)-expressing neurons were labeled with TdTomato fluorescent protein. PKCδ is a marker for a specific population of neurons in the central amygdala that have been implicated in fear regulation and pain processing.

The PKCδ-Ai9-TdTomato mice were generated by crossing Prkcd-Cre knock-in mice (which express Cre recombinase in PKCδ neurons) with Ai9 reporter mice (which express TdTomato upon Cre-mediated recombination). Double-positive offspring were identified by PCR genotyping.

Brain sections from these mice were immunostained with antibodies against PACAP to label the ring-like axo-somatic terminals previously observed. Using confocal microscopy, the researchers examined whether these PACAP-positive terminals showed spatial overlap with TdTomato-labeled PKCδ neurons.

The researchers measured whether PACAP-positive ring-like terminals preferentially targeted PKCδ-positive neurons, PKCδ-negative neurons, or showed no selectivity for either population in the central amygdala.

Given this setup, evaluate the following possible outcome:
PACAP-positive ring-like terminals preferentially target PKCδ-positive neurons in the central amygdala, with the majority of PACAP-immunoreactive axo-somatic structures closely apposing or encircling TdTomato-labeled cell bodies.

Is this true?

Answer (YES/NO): YES